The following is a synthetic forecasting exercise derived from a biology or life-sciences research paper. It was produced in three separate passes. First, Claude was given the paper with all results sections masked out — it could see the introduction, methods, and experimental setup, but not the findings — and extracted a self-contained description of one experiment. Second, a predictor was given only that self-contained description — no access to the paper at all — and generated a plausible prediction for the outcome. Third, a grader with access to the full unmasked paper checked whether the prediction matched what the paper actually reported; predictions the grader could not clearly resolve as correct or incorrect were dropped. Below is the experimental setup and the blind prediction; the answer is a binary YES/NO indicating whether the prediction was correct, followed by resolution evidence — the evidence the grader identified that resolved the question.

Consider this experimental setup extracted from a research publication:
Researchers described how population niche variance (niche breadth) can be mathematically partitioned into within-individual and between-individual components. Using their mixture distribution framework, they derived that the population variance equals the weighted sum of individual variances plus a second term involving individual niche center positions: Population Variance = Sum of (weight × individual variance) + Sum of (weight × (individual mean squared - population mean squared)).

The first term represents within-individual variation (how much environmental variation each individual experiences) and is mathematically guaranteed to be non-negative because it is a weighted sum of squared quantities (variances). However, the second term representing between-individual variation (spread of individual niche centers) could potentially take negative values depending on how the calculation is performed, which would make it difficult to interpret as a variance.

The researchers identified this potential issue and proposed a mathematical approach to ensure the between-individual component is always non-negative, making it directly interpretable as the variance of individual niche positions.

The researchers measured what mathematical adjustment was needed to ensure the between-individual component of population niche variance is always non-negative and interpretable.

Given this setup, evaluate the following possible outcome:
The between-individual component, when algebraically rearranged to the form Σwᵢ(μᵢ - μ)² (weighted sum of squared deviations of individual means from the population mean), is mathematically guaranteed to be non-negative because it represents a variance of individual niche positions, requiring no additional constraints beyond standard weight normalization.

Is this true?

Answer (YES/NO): NO